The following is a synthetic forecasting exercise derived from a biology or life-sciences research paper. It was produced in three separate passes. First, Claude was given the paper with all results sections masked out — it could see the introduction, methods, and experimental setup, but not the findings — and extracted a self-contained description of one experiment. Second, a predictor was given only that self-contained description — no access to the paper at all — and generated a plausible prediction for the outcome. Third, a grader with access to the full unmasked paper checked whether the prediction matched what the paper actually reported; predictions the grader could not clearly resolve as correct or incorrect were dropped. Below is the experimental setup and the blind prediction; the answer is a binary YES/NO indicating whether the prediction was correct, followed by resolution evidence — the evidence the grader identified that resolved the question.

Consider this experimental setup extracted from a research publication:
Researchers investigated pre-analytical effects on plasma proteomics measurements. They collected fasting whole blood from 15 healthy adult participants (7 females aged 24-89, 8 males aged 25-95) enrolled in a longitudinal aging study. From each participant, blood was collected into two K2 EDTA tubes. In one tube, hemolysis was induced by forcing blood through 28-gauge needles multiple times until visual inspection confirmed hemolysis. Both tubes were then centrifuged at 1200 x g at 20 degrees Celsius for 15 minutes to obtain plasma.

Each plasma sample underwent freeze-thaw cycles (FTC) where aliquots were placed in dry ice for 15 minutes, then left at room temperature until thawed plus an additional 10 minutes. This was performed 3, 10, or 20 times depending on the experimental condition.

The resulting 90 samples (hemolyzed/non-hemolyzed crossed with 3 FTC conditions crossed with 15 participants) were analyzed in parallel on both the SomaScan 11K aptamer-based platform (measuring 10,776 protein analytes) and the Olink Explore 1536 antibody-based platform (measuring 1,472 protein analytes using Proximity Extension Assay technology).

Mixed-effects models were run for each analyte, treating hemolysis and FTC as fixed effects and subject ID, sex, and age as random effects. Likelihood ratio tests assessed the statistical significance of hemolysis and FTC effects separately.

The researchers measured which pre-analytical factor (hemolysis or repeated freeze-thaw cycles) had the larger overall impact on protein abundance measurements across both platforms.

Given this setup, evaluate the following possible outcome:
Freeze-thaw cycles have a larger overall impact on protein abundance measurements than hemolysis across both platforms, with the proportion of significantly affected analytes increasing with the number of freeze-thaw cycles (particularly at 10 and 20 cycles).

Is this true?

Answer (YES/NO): NO